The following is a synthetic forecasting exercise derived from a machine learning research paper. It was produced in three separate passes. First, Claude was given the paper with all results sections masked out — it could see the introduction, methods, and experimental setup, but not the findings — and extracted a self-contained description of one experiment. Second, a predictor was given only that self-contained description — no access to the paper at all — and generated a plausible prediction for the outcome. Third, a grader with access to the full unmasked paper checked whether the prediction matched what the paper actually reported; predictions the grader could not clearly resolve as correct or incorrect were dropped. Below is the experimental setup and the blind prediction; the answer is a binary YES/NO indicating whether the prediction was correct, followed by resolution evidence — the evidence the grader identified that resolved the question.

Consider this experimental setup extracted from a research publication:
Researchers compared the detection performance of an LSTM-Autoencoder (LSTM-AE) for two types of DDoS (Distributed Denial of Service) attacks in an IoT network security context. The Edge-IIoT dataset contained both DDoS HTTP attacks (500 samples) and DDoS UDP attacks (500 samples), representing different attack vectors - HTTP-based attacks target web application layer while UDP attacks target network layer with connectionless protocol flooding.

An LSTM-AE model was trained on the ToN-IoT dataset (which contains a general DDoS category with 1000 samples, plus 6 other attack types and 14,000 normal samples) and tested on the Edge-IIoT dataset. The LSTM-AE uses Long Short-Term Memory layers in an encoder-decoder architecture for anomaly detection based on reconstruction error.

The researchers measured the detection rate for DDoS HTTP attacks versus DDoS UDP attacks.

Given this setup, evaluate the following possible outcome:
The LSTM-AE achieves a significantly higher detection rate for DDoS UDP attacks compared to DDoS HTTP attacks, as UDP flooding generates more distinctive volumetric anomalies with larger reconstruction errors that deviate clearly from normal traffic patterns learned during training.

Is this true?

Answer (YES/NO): NO